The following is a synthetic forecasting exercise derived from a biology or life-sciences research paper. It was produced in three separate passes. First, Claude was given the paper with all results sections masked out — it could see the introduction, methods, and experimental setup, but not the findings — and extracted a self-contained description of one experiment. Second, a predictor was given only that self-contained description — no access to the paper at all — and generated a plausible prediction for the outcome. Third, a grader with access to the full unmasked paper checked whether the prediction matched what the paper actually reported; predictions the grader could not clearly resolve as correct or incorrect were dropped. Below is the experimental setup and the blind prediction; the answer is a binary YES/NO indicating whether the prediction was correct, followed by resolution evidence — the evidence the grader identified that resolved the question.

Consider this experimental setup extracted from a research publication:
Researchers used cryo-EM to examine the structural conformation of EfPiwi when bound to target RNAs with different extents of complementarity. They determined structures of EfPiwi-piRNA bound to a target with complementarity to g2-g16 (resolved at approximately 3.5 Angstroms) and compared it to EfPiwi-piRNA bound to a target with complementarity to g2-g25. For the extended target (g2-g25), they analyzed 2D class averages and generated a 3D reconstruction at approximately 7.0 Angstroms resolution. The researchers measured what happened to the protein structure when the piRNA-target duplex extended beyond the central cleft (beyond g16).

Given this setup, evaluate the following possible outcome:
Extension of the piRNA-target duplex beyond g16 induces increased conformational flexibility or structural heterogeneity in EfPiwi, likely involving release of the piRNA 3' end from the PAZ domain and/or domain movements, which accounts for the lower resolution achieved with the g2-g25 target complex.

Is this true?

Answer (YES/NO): YES